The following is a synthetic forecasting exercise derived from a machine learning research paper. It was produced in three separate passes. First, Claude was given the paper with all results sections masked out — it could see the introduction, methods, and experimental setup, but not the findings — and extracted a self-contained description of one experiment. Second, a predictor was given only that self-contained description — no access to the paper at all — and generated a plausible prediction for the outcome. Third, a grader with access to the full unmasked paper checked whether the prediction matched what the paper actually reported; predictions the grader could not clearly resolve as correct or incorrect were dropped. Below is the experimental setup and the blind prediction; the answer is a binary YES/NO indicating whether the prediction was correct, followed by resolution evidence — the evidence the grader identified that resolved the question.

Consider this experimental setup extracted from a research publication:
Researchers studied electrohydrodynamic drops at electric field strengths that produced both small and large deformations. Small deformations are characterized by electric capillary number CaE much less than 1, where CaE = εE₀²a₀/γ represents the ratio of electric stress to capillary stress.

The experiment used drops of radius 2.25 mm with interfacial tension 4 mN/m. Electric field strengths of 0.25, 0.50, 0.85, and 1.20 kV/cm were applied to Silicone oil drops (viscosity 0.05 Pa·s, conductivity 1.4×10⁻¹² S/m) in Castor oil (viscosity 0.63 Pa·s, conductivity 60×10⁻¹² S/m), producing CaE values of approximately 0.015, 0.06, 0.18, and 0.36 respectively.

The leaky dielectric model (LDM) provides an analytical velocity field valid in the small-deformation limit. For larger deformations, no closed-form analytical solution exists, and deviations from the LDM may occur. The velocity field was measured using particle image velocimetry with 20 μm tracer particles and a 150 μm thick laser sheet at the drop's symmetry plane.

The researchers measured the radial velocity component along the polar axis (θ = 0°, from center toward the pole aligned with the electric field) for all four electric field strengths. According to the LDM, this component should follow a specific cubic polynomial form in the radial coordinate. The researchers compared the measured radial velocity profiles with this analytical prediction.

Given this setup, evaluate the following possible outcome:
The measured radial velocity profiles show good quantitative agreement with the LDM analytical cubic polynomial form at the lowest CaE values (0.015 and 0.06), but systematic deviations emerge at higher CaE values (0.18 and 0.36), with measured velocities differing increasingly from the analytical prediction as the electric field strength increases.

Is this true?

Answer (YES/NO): YES